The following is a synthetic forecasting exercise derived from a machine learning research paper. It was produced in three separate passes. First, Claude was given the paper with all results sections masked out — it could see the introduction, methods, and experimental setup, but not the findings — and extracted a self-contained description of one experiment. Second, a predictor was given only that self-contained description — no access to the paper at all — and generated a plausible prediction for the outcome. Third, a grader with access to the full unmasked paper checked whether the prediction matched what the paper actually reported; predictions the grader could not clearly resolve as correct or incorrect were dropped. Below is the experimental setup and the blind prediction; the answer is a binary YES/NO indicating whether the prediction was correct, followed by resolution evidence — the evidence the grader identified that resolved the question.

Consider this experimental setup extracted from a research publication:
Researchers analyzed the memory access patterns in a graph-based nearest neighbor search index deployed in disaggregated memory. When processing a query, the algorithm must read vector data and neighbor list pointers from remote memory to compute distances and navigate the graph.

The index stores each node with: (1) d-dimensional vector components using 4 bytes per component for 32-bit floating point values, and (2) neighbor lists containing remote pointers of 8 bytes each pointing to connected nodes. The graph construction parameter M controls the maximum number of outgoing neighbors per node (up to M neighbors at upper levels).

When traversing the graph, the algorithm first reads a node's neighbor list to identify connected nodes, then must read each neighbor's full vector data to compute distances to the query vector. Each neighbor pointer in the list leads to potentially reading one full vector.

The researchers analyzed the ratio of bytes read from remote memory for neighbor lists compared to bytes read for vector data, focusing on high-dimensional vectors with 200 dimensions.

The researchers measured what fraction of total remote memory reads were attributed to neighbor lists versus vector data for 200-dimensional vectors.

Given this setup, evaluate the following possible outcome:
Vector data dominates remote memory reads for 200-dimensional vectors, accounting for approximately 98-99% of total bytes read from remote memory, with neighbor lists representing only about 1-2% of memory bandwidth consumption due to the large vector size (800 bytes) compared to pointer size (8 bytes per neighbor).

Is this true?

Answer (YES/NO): YES